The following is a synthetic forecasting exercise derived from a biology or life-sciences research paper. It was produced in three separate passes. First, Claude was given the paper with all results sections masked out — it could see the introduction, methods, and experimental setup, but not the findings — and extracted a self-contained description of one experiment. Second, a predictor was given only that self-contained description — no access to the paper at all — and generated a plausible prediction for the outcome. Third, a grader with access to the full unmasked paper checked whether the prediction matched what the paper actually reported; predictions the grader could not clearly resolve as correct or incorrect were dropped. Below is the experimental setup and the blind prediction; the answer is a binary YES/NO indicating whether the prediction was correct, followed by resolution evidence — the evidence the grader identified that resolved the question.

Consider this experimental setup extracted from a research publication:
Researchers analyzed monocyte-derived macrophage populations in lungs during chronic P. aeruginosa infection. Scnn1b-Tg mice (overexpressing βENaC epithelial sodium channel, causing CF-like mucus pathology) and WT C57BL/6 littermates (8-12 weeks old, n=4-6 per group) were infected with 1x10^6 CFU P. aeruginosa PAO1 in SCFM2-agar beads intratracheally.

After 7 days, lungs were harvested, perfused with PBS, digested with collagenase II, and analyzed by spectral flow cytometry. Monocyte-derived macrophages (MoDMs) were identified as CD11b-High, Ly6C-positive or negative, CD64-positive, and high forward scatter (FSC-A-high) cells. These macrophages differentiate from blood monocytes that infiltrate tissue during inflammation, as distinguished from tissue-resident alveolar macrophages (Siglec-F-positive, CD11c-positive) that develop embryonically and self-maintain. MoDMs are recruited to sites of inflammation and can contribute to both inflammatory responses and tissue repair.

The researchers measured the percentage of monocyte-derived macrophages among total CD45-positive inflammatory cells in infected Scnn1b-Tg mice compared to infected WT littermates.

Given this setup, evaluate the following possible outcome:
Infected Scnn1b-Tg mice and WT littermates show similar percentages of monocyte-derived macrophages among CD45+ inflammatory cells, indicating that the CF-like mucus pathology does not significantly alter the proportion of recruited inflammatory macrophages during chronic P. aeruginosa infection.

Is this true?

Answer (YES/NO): YES